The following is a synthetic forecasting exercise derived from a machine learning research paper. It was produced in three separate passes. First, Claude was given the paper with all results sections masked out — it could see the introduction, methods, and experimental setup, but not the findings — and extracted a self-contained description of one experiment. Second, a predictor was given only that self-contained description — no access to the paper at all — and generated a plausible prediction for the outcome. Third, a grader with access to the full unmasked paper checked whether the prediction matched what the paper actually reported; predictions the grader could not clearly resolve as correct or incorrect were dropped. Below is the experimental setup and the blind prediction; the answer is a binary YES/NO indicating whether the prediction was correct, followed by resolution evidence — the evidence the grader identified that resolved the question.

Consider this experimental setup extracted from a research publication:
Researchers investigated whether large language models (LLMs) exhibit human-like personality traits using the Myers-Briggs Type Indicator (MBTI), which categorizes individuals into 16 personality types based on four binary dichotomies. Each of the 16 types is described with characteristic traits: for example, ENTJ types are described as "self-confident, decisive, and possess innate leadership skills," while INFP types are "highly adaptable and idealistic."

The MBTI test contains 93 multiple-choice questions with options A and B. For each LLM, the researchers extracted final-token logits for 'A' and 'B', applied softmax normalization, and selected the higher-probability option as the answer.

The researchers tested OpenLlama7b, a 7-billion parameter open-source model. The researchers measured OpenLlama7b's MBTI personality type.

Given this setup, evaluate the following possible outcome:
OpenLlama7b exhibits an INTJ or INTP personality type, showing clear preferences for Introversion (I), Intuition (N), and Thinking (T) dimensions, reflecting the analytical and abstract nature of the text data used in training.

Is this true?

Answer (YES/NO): NO